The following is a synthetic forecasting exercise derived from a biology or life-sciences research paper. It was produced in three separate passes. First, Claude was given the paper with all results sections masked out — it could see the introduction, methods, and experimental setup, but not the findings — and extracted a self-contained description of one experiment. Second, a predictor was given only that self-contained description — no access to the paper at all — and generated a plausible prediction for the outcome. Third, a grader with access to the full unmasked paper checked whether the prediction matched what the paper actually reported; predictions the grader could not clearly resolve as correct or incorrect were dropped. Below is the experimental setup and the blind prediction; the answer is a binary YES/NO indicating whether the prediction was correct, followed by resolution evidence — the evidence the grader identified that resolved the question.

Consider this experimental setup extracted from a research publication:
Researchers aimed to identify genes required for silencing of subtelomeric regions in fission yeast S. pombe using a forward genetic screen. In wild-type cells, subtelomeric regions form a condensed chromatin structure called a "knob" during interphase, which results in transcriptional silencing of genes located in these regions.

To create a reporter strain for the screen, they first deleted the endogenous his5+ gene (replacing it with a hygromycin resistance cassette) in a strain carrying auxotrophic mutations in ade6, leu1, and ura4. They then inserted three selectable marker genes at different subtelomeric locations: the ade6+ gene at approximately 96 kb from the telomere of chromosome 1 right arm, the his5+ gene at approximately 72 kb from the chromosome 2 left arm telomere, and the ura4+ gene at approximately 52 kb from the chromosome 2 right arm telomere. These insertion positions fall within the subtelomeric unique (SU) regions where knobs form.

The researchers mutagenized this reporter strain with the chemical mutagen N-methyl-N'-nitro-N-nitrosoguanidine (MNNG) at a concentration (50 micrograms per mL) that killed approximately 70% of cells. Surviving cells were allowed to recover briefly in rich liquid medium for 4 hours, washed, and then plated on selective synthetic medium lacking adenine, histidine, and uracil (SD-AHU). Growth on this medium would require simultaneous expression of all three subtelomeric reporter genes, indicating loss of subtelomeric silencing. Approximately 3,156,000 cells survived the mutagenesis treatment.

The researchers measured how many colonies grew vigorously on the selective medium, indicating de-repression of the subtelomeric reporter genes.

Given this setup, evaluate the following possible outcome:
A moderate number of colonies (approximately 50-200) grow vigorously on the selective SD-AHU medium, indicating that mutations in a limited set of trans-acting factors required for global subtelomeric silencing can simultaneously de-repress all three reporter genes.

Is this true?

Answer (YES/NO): NO